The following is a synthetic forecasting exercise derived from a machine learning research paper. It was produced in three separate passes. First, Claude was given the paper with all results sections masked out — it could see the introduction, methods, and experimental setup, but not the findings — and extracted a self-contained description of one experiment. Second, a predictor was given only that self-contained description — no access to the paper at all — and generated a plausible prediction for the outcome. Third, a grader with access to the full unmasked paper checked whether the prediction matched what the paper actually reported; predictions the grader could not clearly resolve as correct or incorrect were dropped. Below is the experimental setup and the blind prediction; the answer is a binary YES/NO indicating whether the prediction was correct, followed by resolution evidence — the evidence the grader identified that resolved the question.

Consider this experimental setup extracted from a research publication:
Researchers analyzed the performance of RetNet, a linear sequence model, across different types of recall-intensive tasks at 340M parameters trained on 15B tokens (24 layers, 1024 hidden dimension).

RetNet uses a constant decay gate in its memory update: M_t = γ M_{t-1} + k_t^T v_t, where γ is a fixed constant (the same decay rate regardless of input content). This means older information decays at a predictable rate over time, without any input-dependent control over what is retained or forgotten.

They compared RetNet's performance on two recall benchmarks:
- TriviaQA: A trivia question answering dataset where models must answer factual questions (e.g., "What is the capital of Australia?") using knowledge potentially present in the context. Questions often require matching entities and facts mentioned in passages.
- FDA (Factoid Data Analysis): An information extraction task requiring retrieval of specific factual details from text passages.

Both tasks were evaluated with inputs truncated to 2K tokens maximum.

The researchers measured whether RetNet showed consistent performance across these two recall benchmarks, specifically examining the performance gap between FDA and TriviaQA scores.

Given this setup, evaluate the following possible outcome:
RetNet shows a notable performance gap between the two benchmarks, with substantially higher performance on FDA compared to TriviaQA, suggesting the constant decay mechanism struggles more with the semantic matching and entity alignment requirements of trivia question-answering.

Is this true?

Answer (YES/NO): NO